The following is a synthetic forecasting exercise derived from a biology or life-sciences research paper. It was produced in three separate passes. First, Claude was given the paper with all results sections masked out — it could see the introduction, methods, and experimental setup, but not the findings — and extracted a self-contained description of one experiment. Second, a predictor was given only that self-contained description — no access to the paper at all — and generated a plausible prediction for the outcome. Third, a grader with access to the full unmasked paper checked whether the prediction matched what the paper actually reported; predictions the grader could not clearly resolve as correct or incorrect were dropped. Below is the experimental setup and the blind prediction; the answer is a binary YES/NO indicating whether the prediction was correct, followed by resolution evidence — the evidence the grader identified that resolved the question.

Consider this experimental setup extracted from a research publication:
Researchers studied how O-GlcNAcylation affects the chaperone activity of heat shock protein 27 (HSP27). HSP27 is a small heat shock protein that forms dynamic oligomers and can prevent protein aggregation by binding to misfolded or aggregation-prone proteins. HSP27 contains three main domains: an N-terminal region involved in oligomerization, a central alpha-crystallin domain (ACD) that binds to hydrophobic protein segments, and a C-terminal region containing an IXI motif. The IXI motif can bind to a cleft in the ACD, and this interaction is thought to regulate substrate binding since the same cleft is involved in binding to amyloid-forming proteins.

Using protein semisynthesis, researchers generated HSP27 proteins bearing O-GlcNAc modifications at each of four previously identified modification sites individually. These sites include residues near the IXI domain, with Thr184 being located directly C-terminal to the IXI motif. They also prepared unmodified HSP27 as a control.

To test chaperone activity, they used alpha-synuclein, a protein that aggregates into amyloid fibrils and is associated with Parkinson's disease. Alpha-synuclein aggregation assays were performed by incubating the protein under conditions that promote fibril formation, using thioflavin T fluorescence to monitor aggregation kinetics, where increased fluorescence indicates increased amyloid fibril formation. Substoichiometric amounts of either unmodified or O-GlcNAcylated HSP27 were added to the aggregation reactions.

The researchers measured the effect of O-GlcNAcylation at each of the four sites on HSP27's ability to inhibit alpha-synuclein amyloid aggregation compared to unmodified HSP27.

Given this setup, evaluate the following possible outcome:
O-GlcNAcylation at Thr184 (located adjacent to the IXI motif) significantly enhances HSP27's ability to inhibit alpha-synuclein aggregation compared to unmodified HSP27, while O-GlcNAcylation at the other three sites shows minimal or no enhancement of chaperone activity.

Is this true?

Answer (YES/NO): NO